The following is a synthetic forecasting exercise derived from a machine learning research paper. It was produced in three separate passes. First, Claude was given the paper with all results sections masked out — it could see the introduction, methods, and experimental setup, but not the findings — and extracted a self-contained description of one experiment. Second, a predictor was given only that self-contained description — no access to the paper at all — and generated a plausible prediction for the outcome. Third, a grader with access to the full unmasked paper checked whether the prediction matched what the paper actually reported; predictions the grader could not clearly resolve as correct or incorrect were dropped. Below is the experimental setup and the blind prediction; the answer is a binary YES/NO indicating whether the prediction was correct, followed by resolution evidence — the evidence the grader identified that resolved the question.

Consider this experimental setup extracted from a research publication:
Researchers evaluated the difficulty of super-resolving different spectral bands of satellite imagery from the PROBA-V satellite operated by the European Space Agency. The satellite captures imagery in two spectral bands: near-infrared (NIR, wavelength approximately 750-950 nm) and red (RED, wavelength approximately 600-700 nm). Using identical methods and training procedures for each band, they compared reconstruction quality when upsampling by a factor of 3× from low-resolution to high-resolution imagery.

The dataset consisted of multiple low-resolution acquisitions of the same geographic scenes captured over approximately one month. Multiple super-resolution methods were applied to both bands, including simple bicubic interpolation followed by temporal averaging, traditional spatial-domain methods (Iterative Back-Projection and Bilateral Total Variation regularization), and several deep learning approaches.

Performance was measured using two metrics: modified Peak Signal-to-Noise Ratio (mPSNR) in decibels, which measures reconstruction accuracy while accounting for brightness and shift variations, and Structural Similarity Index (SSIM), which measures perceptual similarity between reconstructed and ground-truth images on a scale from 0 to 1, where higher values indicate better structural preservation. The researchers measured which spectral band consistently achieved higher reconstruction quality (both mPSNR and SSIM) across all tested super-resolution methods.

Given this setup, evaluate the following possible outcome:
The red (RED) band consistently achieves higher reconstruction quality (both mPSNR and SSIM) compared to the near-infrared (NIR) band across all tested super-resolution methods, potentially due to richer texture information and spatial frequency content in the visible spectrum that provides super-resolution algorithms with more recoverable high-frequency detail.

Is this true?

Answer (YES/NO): YES